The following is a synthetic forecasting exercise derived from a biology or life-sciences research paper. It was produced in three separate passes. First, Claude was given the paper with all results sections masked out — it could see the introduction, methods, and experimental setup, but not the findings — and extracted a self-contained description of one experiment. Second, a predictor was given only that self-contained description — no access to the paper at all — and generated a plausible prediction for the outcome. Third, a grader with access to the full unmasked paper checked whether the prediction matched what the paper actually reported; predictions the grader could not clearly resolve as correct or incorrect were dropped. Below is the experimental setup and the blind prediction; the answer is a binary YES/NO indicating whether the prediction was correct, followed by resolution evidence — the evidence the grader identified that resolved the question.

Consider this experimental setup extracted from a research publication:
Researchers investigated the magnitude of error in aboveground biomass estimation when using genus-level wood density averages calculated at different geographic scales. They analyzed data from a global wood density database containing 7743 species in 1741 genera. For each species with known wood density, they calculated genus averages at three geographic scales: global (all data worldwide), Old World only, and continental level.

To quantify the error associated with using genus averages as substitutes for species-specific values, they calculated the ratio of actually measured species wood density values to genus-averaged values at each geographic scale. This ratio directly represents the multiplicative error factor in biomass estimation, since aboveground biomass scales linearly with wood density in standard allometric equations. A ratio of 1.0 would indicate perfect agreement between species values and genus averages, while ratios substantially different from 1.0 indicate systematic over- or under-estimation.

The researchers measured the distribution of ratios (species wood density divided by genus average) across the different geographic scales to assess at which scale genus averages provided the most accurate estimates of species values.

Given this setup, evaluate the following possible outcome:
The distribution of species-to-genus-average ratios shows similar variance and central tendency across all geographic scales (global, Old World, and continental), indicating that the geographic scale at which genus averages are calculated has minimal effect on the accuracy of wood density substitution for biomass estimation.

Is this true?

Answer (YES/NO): NO